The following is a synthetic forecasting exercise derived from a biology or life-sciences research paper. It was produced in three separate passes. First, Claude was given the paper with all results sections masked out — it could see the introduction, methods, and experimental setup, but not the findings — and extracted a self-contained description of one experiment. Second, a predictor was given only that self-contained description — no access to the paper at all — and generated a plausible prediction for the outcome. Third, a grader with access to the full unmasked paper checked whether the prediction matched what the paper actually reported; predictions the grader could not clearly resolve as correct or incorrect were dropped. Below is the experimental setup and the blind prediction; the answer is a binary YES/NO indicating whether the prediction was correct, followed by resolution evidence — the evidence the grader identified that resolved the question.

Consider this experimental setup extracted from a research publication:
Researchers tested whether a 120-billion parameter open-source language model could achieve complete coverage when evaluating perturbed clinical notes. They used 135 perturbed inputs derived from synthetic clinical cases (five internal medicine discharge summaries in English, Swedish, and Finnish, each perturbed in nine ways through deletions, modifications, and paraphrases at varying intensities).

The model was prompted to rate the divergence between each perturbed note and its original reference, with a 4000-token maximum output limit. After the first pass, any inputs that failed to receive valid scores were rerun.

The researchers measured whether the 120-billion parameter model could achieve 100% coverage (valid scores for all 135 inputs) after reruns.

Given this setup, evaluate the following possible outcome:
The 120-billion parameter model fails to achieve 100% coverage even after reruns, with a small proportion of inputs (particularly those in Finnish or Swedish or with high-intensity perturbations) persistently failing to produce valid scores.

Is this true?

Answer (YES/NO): NO